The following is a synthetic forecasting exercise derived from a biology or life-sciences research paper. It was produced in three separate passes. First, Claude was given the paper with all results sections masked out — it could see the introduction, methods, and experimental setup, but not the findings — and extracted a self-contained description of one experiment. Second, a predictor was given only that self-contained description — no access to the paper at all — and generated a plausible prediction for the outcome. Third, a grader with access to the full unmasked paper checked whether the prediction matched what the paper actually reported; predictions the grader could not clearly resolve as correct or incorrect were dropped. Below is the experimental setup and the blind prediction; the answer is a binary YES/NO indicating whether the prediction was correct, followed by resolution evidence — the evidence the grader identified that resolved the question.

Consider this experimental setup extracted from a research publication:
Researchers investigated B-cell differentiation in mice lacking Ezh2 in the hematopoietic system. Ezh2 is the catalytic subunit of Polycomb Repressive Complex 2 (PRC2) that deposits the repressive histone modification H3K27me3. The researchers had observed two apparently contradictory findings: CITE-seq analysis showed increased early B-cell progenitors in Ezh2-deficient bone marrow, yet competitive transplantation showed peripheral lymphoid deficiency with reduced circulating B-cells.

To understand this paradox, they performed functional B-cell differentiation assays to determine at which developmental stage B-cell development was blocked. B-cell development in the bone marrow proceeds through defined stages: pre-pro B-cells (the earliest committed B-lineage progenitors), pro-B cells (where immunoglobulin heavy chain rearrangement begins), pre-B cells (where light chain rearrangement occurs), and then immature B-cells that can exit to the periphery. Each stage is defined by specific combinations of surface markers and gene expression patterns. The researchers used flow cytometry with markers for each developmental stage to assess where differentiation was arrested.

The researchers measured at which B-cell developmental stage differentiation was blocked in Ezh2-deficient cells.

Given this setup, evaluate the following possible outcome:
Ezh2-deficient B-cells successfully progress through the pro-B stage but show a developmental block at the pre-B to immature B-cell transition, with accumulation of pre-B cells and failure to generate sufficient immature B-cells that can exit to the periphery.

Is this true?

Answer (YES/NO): NO